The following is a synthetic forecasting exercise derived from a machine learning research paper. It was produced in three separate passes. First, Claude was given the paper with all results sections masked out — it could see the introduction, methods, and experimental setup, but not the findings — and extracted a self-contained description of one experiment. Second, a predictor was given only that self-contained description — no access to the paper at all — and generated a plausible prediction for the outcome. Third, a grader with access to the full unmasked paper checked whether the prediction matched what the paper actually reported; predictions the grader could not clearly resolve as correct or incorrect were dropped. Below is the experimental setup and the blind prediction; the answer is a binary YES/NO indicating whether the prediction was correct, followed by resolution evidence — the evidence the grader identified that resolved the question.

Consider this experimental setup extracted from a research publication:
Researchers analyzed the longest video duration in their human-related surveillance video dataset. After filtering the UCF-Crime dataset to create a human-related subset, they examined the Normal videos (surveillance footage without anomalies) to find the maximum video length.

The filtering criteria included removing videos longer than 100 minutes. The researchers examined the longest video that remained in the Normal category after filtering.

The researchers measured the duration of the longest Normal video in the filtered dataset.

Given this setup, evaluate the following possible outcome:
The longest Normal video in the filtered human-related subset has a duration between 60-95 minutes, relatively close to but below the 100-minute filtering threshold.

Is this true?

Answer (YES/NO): YES